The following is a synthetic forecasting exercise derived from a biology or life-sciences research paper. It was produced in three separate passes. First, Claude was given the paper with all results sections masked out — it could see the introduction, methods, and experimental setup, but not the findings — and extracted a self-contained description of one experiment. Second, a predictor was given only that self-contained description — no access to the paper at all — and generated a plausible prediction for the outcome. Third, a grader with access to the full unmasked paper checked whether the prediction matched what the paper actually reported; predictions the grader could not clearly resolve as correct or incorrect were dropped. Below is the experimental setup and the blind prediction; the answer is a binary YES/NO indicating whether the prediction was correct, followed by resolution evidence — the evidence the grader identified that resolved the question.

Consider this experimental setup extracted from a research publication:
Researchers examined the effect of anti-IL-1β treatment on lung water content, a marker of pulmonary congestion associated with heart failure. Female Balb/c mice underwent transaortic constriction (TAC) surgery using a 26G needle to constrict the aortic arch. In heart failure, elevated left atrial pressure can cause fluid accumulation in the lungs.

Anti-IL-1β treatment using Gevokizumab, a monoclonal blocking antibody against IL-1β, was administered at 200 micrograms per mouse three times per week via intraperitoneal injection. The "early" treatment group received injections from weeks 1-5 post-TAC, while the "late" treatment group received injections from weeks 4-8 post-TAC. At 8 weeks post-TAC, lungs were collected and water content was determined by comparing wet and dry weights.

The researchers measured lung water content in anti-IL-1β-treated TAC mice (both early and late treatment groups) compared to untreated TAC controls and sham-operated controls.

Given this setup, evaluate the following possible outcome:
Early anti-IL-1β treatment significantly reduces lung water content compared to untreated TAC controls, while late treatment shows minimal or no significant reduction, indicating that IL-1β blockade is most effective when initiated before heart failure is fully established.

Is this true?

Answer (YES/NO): NO